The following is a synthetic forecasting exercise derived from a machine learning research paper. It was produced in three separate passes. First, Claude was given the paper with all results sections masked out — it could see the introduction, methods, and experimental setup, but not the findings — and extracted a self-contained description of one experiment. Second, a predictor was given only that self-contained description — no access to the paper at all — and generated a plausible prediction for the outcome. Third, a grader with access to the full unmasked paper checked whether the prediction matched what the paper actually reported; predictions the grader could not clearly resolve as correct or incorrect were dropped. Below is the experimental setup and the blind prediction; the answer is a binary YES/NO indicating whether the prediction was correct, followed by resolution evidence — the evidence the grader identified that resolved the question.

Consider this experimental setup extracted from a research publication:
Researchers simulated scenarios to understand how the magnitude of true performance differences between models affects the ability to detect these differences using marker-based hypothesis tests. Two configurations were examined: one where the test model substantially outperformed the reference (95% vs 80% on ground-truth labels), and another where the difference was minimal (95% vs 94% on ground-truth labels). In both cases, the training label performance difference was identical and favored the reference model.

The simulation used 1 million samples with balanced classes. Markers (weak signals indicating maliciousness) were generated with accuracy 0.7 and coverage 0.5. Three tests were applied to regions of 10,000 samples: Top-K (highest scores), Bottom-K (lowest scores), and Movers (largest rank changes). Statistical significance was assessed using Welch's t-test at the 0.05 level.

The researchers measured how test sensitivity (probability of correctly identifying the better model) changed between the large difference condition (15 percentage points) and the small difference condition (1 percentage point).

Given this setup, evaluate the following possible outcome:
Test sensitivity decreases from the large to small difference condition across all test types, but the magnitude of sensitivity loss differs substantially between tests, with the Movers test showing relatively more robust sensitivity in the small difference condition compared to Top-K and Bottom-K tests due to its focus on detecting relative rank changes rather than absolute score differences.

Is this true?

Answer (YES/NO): YES